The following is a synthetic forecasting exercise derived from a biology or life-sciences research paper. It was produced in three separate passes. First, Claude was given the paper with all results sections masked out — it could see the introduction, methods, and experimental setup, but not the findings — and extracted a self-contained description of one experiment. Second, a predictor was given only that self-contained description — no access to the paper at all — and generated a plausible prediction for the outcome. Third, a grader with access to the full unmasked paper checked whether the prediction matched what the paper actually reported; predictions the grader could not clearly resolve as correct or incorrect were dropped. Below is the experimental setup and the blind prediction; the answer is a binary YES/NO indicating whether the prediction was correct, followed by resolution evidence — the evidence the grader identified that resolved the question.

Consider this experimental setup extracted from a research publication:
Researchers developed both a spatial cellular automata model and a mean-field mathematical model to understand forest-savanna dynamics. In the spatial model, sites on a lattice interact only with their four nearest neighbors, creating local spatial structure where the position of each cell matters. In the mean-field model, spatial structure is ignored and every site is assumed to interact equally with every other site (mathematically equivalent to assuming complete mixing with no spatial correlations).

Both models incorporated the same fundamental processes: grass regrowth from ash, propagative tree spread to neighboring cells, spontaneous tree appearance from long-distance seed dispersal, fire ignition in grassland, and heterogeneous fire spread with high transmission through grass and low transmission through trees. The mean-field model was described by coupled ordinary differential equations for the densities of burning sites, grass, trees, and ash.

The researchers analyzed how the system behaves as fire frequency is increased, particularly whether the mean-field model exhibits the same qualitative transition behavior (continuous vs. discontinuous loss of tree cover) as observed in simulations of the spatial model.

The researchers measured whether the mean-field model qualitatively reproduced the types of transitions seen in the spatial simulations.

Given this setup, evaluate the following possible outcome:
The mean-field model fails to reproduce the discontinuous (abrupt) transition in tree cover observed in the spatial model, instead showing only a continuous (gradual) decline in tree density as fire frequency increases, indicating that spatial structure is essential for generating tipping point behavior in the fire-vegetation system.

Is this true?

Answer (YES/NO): NO